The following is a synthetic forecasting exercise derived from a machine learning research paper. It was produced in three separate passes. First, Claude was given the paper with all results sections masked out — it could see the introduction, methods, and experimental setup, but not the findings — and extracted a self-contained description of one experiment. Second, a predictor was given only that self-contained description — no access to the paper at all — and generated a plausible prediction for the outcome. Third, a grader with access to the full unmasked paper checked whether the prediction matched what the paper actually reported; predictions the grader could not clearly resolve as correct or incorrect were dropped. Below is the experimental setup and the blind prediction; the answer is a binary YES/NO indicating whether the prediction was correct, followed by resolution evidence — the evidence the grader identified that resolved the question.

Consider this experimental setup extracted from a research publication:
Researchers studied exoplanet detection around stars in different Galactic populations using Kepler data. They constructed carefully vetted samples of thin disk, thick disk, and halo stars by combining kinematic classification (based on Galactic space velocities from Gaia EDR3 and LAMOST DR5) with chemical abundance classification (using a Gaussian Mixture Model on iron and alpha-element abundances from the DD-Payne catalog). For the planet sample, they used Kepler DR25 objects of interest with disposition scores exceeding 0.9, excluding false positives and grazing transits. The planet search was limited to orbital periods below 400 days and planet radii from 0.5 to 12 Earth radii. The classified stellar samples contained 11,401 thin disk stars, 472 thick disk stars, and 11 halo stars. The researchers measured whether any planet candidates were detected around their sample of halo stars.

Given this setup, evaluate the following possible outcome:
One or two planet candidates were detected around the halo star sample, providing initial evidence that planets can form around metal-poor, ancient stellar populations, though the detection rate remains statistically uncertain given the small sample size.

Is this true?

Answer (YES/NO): NO